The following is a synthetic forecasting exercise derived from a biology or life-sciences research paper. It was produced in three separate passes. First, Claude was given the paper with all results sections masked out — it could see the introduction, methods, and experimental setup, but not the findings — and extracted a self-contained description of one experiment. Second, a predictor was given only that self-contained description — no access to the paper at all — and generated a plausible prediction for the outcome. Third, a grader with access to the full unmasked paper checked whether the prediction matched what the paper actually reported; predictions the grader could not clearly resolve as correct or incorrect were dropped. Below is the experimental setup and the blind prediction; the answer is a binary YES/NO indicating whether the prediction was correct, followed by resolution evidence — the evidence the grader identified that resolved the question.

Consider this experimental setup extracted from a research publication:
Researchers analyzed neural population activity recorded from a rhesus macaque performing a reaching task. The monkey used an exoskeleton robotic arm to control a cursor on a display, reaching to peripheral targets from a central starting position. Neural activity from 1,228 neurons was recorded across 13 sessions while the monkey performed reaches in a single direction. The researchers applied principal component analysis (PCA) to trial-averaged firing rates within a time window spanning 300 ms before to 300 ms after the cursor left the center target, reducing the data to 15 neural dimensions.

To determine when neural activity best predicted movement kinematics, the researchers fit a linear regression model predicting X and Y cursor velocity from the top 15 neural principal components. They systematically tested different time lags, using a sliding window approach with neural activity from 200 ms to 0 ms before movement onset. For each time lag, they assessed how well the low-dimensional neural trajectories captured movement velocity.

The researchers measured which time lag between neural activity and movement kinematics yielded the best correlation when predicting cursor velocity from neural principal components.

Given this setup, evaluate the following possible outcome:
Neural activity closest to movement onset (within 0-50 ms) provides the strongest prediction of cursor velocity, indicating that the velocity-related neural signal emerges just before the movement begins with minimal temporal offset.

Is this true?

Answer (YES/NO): NO